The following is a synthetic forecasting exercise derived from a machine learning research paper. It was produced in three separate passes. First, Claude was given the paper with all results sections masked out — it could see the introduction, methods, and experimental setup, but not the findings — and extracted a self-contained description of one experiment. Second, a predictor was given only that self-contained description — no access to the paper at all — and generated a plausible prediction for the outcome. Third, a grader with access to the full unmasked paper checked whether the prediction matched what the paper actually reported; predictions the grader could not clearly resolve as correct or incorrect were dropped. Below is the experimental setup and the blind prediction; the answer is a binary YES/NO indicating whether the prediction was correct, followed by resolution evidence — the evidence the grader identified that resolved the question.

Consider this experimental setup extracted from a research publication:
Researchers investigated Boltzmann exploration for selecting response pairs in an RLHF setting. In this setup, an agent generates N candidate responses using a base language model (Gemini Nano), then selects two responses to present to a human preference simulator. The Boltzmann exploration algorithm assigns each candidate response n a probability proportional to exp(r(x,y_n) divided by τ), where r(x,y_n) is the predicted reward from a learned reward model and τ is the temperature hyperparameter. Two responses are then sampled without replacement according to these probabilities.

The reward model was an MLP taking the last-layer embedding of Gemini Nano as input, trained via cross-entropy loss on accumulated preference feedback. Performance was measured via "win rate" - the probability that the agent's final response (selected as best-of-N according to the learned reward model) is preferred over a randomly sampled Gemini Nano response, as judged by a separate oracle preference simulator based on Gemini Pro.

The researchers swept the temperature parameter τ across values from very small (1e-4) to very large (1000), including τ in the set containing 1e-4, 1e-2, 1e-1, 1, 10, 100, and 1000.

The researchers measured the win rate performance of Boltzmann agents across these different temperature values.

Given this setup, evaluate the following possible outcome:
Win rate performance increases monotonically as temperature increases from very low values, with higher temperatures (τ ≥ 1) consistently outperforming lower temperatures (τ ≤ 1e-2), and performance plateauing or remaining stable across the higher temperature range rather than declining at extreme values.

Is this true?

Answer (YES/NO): NO